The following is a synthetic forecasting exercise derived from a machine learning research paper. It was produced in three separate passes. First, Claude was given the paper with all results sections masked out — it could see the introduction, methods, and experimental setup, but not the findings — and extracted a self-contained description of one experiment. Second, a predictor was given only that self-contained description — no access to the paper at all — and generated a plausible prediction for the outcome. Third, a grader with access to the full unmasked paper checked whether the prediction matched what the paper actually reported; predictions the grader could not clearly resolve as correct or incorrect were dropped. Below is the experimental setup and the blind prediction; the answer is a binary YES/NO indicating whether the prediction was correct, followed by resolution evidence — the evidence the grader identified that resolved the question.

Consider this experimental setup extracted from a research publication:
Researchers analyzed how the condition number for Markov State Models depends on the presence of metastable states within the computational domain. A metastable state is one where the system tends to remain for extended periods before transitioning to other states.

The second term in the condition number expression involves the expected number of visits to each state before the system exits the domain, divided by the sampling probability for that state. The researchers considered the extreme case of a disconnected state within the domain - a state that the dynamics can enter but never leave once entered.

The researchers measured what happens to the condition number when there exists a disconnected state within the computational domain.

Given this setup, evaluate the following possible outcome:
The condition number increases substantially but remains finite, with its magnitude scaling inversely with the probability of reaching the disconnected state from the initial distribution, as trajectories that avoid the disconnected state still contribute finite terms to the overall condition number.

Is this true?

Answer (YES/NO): NO